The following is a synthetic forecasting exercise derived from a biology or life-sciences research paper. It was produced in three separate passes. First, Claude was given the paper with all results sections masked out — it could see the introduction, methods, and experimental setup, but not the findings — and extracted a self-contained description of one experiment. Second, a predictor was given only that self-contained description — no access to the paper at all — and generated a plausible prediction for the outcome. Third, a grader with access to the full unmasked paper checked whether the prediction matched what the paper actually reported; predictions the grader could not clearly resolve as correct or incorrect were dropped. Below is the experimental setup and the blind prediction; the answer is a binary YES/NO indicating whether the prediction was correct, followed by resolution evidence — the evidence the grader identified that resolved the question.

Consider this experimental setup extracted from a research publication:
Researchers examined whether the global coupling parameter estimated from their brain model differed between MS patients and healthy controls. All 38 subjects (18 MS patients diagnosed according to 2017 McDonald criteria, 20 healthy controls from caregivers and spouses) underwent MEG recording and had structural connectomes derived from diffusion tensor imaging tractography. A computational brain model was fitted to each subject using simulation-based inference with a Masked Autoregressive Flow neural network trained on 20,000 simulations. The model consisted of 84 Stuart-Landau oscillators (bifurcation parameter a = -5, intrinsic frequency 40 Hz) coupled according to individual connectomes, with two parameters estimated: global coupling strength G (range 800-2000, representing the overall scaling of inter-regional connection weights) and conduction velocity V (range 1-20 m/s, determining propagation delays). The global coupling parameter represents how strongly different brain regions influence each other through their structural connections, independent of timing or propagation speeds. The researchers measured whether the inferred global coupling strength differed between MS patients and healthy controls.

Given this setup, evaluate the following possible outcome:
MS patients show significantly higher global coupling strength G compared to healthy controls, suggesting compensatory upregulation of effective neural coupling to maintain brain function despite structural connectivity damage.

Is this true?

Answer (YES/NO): NO